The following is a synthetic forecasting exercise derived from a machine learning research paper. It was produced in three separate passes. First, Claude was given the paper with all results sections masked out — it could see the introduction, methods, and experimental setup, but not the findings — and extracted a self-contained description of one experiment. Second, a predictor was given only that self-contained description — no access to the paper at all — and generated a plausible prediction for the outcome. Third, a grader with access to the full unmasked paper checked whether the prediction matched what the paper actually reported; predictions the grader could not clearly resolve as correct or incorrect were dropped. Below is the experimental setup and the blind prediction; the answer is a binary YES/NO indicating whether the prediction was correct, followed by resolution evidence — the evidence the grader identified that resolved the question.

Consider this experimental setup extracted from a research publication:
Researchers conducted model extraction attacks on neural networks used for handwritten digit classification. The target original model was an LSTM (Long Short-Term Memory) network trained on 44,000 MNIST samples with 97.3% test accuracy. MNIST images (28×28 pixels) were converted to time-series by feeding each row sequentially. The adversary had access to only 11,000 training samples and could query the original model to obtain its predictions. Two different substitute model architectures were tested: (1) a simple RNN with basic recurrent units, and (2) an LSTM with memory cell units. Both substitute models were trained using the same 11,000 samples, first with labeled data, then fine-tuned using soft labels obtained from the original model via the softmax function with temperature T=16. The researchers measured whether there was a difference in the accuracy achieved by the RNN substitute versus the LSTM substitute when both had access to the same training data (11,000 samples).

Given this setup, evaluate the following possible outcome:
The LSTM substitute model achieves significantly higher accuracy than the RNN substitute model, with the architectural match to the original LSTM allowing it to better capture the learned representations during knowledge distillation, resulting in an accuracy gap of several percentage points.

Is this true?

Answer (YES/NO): NO